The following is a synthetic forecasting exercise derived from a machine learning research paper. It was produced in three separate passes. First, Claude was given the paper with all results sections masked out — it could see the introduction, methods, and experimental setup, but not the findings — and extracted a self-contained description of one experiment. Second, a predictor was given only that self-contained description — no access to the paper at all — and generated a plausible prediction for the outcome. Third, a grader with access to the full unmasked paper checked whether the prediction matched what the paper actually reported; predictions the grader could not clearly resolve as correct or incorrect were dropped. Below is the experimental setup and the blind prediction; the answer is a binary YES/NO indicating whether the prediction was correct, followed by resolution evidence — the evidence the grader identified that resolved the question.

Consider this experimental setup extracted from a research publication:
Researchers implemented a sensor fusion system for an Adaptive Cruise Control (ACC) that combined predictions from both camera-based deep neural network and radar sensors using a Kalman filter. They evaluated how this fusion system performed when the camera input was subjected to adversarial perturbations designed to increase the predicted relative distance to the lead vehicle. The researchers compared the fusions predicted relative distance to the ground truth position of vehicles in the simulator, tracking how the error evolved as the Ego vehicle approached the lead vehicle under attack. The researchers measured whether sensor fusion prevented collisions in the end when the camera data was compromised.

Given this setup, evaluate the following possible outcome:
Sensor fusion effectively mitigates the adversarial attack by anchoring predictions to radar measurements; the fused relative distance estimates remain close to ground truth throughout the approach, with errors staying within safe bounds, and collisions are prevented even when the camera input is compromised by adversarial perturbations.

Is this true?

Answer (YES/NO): NO